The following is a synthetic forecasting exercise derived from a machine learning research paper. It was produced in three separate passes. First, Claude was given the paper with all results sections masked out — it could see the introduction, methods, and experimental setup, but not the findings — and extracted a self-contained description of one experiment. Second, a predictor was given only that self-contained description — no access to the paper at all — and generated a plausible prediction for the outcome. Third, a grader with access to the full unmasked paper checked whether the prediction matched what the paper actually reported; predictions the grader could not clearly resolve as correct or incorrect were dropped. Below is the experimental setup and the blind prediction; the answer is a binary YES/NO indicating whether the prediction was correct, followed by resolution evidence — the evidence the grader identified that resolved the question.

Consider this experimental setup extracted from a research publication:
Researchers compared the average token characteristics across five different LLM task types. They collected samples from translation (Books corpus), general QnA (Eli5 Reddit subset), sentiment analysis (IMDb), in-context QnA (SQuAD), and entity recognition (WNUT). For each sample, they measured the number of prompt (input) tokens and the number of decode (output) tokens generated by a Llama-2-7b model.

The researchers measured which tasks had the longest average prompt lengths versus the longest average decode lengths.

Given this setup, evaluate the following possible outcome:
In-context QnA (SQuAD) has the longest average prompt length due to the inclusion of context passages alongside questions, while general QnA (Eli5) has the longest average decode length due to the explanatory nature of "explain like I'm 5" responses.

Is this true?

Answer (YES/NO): NO